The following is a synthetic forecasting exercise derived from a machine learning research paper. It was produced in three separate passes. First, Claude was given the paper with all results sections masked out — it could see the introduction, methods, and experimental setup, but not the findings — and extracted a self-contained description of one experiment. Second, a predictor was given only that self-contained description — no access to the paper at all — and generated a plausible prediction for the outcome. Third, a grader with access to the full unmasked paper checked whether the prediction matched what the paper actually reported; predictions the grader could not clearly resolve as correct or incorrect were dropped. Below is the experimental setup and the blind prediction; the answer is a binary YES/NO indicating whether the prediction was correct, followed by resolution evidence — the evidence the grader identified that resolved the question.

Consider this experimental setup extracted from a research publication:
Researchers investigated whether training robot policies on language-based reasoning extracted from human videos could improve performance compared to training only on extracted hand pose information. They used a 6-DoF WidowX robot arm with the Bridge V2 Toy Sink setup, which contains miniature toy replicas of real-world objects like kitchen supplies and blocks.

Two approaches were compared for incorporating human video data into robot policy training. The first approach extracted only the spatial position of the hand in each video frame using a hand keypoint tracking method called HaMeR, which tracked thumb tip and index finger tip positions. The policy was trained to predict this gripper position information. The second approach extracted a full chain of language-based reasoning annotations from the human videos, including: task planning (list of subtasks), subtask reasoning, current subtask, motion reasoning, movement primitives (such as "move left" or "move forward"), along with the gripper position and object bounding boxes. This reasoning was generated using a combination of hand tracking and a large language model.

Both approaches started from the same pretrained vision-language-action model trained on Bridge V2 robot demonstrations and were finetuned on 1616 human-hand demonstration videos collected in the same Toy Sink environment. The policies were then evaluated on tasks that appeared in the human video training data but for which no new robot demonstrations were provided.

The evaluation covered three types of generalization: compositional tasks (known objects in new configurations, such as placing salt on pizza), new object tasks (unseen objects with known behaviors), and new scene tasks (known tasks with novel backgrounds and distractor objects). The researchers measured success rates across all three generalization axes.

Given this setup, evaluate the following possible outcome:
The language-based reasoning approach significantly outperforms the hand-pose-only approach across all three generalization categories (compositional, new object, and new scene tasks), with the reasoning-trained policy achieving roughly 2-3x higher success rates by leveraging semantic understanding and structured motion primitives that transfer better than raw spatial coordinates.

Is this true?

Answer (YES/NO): NO